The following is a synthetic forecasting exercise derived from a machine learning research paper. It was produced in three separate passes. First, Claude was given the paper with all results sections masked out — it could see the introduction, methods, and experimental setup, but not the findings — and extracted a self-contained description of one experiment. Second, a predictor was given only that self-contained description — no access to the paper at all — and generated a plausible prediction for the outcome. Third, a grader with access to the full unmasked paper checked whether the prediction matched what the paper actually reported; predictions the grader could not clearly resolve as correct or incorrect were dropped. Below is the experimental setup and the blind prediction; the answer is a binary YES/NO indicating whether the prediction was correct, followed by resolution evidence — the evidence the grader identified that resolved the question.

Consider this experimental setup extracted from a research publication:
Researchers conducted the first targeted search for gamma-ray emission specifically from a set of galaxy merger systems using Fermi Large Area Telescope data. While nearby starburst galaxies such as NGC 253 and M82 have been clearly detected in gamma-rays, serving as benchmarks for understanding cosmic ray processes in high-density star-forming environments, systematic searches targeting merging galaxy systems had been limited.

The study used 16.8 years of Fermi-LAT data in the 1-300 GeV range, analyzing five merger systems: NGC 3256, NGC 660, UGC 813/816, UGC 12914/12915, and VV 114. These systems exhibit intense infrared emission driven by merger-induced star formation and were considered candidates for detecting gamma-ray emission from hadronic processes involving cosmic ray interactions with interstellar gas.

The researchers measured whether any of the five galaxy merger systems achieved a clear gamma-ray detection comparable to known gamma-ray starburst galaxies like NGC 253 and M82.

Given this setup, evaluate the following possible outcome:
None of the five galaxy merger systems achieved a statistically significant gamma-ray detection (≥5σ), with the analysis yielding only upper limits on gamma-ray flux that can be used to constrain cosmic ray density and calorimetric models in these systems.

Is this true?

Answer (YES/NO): NO